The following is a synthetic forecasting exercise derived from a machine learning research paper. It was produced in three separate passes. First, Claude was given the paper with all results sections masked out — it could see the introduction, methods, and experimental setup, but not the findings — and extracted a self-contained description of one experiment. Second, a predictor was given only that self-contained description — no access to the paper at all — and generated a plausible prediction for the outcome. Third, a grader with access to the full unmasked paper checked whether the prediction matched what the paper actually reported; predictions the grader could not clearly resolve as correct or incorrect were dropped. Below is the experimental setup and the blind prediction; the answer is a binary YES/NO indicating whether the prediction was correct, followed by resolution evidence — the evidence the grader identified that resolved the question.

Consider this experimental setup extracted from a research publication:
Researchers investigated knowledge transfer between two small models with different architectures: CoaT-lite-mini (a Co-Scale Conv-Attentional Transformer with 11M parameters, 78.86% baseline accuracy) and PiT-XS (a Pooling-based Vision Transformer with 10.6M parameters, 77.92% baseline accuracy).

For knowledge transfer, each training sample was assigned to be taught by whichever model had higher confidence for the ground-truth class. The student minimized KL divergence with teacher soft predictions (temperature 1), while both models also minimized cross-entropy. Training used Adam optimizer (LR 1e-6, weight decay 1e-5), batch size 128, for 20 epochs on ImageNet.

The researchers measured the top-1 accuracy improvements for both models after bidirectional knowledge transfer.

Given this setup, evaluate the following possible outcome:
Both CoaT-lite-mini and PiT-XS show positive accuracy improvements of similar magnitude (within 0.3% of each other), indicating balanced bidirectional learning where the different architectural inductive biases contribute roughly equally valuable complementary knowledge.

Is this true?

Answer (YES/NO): YES